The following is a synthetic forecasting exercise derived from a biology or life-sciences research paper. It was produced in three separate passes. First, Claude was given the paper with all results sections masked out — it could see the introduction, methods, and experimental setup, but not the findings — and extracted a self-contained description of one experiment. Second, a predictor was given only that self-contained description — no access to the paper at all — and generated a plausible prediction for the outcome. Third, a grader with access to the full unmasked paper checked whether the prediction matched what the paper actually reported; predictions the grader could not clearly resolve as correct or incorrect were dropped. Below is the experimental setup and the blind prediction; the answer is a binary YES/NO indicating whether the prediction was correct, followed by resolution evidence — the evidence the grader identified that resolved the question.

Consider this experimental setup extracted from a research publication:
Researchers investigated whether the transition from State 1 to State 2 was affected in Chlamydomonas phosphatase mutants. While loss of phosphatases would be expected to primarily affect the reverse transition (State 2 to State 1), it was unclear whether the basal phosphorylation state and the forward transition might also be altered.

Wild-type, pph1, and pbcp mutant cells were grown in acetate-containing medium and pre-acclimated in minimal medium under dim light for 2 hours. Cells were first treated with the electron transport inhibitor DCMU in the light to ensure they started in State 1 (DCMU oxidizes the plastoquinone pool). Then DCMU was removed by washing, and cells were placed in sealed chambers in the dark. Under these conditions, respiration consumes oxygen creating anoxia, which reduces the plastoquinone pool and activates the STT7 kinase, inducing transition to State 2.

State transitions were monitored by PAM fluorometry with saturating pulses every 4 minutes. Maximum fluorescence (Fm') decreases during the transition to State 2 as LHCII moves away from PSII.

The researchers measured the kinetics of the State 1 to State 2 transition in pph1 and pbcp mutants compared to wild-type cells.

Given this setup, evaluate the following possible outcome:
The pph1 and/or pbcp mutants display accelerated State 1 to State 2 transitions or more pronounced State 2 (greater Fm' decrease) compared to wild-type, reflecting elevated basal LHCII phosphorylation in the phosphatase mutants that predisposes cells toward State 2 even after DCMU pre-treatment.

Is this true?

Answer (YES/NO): NO